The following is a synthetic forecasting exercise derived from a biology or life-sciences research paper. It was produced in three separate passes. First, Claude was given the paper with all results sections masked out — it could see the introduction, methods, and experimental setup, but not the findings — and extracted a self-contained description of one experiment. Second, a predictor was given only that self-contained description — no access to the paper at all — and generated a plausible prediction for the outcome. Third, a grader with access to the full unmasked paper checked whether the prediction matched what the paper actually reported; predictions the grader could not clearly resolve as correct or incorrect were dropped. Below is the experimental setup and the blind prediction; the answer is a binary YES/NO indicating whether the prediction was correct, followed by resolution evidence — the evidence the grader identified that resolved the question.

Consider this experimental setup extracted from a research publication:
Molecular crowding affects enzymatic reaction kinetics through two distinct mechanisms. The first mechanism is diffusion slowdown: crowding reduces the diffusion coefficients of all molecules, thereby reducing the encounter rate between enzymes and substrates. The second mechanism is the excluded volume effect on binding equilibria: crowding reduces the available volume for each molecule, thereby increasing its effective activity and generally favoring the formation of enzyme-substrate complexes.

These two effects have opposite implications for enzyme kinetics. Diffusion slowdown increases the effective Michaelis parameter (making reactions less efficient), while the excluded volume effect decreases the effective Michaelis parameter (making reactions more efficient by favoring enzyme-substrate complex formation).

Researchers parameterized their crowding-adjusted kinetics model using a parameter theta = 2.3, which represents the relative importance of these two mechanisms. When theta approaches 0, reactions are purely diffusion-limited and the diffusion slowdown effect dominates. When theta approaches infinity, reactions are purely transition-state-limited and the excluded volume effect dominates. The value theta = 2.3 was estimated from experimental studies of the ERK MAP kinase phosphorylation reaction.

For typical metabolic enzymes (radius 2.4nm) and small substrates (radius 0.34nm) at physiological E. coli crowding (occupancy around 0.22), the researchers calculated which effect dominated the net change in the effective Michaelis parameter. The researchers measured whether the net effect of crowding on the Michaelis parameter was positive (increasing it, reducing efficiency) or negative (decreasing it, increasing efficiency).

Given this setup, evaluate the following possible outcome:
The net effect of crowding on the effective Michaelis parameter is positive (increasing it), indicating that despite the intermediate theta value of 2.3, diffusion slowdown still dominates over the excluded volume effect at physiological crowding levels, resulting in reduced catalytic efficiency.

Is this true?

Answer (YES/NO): NO